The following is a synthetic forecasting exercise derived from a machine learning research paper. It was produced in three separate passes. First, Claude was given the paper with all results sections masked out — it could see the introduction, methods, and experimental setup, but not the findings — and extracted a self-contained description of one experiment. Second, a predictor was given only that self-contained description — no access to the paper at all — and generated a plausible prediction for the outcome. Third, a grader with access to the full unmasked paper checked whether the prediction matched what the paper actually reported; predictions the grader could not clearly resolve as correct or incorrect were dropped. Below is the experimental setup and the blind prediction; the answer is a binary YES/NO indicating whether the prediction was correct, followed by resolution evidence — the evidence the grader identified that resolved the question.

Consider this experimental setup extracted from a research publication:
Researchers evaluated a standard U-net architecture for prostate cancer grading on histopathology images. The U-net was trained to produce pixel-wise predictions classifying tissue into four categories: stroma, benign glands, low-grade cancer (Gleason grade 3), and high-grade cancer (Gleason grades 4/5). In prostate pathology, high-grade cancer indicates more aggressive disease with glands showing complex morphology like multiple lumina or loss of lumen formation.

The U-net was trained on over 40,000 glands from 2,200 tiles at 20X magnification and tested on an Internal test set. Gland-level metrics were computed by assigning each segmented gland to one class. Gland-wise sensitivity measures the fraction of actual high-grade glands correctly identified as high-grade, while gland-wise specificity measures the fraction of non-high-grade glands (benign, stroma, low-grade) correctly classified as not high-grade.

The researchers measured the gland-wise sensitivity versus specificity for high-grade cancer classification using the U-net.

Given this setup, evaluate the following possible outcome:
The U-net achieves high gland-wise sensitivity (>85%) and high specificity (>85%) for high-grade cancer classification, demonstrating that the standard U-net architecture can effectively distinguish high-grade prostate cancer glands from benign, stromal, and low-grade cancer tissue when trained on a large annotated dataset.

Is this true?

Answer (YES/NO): NO